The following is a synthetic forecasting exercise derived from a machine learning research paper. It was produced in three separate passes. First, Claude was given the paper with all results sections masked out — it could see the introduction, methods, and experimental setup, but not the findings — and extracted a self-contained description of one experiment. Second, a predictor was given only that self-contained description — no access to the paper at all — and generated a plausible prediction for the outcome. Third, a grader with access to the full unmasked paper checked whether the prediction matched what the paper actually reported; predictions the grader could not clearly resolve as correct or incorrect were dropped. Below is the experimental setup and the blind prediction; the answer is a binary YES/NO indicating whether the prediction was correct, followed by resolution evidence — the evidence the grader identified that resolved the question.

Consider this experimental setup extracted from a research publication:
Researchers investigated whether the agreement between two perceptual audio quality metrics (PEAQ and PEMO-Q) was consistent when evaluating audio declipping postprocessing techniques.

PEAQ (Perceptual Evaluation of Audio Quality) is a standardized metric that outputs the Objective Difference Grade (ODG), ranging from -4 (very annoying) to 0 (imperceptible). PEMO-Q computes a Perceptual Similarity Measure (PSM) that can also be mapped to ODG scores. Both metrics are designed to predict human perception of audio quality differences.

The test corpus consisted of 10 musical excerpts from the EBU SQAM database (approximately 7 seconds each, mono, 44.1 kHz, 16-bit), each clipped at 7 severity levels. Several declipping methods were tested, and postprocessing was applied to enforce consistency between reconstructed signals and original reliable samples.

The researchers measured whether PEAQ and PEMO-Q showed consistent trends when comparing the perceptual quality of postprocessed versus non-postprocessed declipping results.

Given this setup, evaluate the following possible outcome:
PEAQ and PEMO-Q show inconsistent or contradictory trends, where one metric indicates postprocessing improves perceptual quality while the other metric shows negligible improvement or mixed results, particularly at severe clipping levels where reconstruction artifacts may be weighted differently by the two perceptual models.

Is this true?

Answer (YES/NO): NO